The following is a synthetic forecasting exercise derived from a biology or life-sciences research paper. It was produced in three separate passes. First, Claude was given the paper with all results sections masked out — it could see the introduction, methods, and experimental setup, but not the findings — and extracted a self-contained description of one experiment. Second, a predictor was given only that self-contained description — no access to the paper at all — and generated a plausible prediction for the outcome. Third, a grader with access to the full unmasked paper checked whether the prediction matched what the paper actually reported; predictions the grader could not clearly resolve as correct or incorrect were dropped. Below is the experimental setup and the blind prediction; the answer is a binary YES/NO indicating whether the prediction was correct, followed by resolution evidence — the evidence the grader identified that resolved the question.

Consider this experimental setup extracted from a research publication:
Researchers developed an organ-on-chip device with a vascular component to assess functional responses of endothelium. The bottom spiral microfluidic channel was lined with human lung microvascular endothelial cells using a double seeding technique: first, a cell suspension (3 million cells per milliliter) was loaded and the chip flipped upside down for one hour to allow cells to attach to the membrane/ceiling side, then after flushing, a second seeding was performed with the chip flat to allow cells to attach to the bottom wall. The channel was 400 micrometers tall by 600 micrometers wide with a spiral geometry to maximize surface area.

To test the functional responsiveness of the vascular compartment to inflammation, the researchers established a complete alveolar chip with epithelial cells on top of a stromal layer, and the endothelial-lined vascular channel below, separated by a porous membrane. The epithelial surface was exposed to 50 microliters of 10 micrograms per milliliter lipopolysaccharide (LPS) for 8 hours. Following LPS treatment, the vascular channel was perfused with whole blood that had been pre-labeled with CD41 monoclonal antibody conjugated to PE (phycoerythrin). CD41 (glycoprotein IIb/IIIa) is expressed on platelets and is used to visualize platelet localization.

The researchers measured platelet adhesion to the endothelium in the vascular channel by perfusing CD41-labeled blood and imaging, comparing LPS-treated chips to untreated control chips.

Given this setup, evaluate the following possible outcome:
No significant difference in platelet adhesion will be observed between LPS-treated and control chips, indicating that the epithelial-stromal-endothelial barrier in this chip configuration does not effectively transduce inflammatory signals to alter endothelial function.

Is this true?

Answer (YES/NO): NO